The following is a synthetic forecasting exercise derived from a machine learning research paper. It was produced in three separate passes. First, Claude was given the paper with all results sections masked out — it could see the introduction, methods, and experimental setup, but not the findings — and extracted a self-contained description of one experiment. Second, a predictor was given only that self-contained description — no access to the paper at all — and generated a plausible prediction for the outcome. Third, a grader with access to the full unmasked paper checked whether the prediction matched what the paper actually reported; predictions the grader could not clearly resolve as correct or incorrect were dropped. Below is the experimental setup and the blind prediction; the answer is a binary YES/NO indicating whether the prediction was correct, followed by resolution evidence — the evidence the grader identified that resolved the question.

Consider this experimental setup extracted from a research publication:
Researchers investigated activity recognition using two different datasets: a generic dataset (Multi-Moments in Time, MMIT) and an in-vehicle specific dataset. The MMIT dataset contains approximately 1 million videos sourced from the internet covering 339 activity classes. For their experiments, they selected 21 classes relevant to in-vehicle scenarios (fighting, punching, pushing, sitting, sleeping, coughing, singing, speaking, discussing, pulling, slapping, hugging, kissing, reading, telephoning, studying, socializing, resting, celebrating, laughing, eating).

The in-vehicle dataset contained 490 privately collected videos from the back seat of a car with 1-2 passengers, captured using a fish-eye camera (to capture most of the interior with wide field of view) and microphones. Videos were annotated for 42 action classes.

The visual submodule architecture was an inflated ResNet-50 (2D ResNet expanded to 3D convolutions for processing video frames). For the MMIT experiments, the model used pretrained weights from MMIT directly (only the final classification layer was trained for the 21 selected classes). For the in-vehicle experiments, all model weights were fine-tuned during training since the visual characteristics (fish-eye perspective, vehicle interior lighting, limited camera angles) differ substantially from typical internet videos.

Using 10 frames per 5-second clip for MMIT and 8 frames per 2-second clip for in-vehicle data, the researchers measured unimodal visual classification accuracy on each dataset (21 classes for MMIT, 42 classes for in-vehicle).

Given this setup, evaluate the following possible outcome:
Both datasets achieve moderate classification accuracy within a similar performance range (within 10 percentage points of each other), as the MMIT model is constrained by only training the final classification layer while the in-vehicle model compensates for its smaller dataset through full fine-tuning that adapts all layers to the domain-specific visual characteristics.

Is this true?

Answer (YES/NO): NO